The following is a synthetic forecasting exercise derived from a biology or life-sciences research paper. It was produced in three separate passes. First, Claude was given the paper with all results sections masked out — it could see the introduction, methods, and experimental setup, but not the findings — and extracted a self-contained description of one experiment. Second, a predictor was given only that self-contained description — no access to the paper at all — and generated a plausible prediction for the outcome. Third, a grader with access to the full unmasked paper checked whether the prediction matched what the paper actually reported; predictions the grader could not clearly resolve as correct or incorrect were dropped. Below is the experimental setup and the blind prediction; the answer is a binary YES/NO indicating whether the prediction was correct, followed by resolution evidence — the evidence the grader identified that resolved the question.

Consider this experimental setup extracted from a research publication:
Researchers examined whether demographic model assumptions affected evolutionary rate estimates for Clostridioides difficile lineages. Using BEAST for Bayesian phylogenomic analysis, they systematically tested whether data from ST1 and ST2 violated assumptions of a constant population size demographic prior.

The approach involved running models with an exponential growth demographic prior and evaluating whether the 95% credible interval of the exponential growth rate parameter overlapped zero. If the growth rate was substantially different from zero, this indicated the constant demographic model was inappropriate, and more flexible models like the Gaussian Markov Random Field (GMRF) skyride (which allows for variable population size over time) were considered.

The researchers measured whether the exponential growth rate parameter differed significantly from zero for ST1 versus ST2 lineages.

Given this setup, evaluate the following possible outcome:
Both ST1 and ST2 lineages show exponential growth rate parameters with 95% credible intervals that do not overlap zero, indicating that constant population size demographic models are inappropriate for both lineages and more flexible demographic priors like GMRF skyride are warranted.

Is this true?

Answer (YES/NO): NO